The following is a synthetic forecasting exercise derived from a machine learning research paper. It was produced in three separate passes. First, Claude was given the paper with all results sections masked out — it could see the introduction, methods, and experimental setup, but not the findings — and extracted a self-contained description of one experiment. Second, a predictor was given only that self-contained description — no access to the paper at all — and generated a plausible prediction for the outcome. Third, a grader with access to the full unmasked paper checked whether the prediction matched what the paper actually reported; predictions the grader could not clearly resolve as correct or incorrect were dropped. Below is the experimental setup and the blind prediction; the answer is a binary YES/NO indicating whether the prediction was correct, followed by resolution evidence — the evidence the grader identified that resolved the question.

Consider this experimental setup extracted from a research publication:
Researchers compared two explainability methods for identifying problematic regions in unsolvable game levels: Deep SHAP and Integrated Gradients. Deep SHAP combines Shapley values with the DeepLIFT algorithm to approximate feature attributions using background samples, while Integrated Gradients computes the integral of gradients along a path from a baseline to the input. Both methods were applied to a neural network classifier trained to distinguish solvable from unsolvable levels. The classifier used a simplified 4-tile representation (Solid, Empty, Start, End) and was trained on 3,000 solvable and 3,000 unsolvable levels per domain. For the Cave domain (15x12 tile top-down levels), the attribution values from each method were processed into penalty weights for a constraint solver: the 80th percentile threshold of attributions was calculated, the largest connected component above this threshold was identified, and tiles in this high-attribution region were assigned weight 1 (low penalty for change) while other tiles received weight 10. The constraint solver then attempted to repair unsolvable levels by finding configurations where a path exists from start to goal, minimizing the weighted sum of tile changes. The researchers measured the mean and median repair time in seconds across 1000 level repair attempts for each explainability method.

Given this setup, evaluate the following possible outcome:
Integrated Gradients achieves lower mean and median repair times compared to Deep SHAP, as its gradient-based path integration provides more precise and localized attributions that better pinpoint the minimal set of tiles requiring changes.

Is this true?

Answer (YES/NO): YES